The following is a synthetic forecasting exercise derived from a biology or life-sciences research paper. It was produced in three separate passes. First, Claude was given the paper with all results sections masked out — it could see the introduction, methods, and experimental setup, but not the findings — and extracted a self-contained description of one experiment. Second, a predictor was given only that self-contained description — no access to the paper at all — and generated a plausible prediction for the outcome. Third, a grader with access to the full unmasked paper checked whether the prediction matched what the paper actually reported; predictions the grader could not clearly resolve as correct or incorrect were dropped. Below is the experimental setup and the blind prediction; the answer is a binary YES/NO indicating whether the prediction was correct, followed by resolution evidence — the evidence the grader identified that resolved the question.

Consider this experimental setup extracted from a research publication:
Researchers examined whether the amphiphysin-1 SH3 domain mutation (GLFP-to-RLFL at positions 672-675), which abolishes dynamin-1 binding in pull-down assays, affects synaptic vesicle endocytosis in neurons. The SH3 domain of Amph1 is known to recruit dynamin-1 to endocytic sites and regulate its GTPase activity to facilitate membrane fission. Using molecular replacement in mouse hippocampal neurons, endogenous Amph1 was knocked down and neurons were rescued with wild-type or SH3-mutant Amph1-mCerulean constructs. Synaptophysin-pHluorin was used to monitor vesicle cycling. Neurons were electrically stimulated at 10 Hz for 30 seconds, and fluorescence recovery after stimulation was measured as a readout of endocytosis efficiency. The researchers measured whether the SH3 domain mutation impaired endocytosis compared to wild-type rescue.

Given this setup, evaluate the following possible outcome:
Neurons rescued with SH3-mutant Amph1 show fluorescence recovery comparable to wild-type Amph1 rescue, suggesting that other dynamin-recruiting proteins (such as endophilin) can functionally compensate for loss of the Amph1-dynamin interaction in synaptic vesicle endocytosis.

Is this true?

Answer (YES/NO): NO